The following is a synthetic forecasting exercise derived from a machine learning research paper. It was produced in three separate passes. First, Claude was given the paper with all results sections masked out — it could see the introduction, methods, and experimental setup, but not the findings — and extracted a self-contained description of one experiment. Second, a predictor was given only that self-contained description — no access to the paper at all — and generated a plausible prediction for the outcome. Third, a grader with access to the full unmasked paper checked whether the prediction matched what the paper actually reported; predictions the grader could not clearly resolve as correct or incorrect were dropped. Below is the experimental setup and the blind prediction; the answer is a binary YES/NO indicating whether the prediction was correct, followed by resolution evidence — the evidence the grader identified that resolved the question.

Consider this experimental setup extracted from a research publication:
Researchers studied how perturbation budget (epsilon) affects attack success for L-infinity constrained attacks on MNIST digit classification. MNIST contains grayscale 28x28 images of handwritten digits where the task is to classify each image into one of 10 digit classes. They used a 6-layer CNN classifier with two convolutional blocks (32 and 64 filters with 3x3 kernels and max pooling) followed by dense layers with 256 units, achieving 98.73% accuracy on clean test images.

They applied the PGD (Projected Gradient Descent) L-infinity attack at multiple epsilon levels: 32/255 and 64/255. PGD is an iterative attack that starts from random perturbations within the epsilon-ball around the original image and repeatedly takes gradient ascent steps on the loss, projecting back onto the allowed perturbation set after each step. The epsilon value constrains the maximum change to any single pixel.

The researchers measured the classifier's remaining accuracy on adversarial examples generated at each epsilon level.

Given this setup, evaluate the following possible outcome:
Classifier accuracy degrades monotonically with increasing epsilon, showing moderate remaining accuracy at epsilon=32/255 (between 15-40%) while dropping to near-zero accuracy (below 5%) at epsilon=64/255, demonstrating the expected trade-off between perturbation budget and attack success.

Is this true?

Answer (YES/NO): YES